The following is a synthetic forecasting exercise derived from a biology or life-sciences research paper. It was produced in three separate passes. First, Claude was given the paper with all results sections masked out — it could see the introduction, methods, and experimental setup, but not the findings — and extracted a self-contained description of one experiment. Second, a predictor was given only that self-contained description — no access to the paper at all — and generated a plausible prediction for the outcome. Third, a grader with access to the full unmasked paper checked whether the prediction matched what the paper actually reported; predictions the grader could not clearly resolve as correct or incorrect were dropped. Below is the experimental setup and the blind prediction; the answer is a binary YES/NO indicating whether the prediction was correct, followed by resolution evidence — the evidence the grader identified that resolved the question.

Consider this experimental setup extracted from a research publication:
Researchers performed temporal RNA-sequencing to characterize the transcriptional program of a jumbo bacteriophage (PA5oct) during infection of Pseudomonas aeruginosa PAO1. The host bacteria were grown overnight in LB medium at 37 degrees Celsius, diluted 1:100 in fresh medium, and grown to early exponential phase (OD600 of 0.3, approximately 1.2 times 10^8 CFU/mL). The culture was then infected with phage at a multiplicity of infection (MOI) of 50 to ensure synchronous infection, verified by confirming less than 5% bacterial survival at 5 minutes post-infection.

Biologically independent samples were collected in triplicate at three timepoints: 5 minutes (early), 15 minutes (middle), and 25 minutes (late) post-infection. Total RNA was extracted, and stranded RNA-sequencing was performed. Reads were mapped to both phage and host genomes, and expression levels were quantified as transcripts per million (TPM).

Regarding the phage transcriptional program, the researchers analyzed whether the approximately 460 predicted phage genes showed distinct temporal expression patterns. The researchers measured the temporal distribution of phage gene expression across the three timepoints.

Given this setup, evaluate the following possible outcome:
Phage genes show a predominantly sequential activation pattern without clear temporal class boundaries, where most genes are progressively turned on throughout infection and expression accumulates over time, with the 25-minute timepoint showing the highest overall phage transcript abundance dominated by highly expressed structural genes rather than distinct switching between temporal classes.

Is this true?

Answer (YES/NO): NO